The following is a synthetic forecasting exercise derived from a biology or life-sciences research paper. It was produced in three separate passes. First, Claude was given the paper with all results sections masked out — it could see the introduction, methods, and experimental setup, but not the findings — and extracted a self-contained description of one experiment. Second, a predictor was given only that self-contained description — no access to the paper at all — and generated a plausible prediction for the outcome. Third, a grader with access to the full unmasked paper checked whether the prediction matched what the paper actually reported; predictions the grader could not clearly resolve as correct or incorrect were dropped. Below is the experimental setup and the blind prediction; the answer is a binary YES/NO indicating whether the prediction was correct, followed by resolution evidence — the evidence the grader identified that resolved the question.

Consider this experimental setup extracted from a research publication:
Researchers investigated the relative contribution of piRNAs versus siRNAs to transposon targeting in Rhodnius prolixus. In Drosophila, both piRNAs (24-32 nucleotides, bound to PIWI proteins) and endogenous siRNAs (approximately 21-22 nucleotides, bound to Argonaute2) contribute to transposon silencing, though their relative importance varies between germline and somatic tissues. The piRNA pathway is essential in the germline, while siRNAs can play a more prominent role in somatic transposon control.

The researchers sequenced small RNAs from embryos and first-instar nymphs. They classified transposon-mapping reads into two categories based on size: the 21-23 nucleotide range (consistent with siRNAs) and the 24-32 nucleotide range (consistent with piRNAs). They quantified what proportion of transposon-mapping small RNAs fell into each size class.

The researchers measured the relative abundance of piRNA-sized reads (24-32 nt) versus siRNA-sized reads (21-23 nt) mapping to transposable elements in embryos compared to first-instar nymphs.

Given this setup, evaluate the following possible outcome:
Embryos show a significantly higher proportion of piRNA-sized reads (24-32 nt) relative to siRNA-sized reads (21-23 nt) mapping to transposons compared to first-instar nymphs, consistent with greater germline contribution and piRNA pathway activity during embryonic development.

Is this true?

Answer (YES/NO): YES